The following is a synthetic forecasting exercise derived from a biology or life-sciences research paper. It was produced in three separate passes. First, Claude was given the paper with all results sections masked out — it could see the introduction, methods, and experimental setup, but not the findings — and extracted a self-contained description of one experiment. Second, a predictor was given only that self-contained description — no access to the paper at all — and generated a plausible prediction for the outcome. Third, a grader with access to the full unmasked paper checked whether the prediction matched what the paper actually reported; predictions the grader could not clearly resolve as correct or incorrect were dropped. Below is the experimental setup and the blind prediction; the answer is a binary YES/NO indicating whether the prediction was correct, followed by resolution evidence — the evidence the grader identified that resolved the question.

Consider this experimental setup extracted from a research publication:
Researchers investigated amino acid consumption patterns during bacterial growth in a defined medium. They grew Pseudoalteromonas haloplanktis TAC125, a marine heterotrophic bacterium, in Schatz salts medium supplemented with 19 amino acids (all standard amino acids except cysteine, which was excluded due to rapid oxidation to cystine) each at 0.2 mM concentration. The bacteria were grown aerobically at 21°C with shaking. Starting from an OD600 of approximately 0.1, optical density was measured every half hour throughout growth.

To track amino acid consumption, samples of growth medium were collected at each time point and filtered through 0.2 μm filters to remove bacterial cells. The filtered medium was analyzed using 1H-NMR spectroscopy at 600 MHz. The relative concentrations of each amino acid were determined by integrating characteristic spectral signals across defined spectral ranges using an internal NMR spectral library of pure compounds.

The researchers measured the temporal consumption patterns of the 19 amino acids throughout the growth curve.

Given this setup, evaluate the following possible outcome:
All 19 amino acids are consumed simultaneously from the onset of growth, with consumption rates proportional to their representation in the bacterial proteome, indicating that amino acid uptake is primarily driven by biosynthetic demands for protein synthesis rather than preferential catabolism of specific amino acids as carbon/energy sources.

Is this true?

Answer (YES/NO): NO